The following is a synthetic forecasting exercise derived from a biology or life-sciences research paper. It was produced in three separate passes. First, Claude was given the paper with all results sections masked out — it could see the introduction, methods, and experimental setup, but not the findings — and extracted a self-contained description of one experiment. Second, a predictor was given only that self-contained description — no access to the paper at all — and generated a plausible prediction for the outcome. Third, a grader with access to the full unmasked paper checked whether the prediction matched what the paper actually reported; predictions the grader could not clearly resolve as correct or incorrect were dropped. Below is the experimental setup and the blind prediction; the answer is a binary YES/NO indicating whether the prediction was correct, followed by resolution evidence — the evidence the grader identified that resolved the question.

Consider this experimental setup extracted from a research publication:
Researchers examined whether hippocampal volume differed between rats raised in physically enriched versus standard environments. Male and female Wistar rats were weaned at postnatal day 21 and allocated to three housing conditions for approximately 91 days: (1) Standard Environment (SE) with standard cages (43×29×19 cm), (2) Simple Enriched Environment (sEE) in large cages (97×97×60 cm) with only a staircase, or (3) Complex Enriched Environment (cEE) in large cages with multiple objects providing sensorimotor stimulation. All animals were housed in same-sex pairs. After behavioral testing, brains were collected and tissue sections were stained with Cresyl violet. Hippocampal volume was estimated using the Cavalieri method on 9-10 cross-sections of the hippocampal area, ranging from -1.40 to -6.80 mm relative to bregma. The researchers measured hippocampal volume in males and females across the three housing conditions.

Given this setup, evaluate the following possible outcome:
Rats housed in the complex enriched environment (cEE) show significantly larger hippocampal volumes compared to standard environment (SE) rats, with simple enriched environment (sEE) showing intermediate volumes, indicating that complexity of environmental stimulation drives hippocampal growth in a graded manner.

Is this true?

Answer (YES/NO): NO